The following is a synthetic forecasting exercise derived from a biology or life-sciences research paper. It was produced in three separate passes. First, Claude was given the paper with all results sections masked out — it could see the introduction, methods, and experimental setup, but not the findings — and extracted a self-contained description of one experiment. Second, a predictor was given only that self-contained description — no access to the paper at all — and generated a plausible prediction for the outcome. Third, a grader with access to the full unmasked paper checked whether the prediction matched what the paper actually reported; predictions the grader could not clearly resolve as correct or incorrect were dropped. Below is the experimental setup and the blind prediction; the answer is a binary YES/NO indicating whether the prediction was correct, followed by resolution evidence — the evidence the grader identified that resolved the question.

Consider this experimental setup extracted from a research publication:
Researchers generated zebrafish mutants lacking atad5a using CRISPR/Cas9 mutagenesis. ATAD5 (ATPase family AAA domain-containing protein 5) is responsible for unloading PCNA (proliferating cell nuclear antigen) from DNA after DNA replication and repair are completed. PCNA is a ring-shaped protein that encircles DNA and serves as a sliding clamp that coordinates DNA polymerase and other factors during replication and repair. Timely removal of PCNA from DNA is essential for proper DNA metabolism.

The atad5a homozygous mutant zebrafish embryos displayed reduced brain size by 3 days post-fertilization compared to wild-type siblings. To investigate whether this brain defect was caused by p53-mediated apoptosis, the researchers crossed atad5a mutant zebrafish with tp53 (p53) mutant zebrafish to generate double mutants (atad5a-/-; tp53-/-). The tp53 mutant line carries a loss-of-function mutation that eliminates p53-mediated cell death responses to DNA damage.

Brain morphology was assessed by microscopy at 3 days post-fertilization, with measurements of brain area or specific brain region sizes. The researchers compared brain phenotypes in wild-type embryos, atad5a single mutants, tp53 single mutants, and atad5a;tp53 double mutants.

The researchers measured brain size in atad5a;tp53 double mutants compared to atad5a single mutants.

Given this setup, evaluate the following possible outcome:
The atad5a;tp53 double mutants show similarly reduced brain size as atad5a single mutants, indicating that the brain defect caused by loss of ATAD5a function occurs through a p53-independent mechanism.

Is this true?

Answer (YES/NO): NO